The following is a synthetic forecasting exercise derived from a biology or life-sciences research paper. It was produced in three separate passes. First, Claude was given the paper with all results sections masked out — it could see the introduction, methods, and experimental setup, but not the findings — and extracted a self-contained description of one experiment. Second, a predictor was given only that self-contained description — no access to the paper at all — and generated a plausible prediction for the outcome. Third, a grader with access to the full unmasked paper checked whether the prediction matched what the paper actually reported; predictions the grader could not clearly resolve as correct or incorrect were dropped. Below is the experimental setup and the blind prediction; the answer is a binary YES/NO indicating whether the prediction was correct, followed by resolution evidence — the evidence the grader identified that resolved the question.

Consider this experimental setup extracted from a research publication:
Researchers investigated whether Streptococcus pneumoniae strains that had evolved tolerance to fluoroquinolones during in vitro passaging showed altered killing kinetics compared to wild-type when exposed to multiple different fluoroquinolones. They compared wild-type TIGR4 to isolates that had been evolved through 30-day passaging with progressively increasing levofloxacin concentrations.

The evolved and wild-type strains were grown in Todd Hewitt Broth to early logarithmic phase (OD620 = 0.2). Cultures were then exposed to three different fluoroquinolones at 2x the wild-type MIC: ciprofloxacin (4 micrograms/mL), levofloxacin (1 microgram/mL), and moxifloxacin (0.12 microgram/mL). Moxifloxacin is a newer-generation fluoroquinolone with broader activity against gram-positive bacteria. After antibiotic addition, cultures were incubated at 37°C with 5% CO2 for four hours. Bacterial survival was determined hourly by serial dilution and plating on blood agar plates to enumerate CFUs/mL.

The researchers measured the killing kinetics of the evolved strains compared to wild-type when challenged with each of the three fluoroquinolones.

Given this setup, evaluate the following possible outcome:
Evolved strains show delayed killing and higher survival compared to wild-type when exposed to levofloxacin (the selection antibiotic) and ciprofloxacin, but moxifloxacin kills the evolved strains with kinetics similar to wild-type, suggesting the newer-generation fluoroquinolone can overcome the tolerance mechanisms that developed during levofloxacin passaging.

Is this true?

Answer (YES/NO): NO